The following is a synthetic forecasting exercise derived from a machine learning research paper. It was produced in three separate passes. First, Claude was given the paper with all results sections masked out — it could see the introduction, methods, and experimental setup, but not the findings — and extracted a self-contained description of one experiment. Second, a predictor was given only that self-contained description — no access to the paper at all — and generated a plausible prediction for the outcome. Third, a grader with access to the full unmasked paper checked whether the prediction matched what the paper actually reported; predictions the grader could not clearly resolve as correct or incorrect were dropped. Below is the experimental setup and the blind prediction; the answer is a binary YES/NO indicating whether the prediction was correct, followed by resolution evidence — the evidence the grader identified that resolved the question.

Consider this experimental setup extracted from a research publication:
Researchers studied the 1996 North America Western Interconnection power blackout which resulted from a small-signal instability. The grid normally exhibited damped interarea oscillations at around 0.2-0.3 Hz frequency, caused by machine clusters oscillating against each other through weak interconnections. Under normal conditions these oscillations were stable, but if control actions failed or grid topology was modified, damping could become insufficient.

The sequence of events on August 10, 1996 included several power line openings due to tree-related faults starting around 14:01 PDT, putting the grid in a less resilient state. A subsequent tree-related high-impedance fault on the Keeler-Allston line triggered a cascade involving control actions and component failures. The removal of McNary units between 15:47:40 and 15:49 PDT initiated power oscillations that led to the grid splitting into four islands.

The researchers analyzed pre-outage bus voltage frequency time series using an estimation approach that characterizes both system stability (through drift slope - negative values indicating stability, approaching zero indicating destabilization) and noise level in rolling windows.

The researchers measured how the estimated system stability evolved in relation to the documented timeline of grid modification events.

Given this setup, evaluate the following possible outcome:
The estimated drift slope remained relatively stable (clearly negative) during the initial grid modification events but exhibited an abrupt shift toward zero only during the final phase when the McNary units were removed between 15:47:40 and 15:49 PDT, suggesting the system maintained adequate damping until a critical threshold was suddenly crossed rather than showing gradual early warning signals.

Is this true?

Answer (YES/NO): NO